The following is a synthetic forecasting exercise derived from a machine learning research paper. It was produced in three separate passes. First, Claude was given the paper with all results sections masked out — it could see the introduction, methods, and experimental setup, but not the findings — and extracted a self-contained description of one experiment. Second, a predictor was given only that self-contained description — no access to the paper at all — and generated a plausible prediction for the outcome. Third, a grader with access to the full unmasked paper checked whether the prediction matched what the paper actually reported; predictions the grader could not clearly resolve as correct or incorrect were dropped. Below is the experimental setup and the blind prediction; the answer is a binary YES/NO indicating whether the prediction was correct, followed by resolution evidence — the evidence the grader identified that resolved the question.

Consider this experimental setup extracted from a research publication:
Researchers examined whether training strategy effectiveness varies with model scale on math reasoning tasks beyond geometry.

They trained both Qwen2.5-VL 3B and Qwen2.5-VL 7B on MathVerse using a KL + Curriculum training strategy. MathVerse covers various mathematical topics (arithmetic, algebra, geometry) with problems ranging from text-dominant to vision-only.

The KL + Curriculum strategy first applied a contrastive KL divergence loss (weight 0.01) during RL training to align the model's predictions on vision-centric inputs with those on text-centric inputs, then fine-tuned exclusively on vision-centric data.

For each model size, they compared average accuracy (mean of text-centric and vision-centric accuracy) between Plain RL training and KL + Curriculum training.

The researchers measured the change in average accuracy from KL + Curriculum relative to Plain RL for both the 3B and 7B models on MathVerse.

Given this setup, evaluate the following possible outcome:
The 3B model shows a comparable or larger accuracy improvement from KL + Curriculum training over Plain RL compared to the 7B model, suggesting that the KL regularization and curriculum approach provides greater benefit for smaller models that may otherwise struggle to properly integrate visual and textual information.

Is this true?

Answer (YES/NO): NO